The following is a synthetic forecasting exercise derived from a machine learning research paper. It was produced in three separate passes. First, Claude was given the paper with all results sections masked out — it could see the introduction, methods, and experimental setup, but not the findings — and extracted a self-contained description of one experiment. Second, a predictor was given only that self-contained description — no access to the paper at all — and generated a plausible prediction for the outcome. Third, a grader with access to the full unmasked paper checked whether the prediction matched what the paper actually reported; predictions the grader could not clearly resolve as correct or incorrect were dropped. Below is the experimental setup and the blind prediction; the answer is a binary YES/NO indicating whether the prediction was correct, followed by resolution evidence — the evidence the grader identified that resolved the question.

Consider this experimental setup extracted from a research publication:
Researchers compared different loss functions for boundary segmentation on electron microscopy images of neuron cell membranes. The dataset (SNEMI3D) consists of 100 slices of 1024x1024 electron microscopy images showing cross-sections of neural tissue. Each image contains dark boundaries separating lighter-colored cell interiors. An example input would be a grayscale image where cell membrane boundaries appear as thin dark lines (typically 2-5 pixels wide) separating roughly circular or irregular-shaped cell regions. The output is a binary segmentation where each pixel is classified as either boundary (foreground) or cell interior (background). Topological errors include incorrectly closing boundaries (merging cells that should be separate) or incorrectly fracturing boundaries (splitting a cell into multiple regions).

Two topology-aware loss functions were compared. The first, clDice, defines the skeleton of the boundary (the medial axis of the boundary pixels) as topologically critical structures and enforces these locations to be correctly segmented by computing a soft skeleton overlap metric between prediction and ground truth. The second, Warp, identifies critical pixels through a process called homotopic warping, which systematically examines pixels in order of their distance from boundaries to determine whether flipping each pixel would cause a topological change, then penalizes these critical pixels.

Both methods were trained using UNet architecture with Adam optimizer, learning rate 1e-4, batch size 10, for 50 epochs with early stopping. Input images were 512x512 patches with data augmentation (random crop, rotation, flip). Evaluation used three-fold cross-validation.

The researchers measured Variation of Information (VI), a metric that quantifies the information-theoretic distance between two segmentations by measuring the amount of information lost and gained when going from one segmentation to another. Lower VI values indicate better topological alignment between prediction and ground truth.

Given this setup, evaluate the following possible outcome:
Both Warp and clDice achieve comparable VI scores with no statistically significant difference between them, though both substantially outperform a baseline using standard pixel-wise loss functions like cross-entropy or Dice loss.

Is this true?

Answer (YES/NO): NO